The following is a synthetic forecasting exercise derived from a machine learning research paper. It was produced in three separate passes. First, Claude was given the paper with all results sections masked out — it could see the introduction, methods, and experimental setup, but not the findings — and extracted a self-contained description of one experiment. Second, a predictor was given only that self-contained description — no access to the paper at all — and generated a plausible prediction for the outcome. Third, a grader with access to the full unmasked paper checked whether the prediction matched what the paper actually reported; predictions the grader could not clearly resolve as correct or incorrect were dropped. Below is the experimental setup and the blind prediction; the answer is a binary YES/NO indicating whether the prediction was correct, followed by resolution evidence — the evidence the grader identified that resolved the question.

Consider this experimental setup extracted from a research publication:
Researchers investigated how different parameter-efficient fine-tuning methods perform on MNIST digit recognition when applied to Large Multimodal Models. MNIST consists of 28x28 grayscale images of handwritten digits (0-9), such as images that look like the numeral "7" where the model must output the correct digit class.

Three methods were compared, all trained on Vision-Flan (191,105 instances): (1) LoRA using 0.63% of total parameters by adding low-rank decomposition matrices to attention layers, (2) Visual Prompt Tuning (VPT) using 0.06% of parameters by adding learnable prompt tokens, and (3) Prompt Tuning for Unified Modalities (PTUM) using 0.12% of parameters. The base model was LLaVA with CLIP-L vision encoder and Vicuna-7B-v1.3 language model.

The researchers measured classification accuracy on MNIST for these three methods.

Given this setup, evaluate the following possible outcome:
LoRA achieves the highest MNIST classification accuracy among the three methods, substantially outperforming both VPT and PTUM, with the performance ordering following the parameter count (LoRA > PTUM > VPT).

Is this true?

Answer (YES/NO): NO